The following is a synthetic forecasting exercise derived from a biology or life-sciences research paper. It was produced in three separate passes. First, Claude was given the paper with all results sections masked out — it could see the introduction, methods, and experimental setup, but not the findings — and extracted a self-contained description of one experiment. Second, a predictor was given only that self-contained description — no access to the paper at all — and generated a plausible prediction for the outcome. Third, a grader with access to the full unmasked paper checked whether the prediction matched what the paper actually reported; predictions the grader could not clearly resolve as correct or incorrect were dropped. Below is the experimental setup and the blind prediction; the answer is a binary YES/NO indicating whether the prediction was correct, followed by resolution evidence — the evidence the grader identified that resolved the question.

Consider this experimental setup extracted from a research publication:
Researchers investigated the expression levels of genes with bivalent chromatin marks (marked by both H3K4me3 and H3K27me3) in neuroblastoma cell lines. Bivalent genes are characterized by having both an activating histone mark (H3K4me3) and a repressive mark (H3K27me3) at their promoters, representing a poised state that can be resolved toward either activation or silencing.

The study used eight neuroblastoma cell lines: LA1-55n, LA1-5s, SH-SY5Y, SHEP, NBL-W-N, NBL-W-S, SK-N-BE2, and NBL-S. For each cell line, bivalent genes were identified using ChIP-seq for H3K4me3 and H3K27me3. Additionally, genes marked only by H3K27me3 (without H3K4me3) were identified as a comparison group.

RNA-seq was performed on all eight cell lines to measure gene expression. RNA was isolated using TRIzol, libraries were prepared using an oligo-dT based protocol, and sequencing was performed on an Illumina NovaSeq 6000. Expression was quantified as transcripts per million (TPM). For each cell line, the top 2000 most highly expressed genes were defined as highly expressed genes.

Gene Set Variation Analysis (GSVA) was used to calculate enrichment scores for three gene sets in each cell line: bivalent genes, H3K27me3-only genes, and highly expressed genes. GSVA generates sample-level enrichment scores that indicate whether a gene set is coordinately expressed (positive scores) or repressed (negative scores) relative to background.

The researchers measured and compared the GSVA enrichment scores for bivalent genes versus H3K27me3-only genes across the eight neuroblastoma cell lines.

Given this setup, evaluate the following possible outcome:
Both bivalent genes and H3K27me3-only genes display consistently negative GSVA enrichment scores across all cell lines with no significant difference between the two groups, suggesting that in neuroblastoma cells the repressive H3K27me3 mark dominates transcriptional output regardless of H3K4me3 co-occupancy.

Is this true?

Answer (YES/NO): NO